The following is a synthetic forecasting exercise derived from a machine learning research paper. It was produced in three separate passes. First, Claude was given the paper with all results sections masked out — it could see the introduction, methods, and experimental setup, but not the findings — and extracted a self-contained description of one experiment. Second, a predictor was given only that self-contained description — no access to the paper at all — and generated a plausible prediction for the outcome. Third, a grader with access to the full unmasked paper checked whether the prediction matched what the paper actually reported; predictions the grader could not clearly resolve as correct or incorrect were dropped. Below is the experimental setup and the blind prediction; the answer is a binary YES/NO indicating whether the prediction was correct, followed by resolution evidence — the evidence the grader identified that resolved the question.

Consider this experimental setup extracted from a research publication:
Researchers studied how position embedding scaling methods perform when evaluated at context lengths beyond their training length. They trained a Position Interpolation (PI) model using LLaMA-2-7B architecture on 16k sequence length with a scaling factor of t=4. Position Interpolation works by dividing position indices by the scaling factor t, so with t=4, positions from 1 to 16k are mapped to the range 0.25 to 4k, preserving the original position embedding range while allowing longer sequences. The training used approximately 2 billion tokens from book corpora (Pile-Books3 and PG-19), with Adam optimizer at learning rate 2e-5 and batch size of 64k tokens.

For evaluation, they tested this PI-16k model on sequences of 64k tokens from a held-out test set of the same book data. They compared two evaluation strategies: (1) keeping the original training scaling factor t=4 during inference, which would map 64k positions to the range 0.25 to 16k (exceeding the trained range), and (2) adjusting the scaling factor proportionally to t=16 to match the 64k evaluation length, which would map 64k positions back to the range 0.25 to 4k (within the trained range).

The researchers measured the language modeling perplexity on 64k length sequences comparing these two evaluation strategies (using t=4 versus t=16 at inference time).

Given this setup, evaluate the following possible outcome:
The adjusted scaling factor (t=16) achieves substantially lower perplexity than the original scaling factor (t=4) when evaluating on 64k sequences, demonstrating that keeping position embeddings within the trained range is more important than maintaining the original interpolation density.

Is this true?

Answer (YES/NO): YES